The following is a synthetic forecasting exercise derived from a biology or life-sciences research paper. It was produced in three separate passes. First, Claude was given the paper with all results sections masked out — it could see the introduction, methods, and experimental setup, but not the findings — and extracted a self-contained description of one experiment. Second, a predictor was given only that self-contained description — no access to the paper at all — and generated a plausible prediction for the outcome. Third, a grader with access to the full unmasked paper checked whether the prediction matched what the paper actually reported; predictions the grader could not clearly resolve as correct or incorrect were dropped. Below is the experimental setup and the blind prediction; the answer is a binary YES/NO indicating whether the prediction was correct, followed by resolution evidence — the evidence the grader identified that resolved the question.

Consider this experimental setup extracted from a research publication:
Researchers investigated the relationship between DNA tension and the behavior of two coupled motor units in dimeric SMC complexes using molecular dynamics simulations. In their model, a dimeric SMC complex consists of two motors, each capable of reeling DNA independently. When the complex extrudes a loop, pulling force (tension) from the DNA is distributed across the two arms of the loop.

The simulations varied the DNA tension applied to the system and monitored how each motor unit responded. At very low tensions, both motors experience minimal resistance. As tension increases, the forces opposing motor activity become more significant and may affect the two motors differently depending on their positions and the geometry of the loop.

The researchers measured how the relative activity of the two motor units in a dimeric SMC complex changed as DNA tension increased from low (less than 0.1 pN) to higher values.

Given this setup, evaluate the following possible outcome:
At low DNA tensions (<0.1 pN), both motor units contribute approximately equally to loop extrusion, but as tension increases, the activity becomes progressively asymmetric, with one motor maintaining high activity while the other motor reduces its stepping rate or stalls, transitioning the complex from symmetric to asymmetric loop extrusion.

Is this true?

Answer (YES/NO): YES